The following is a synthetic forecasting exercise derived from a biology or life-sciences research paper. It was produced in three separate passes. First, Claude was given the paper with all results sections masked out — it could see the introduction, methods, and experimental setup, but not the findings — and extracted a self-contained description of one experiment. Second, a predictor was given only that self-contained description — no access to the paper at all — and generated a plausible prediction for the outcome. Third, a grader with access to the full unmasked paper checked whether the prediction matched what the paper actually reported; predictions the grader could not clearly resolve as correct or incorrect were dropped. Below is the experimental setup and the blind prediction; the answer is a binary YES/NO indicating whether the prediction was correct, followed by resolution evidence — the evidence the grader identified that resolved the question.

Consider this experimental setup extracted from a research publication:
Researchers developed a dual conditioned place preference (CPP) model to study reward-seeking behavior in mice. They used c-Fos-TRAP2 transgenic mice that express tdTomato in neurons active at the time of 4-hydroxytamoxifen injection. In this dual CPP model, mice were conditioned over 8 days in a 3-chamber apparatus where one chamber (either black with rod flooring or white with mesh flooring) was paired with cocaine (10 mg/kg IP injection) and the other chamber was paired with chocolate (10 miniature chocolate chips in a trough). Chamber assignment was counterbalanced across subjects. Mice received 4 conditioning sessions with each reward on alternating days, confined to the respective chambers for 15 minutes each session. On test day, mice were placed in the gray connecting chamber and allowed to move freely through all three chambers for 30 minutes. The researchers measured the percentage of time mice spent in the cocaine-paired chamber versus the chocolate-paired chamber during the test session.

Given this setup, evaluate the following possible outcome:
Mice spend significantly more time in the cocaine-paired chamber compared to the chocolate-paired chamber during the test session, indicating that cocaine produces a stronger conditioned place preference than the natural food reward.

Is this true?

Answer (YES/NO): YES